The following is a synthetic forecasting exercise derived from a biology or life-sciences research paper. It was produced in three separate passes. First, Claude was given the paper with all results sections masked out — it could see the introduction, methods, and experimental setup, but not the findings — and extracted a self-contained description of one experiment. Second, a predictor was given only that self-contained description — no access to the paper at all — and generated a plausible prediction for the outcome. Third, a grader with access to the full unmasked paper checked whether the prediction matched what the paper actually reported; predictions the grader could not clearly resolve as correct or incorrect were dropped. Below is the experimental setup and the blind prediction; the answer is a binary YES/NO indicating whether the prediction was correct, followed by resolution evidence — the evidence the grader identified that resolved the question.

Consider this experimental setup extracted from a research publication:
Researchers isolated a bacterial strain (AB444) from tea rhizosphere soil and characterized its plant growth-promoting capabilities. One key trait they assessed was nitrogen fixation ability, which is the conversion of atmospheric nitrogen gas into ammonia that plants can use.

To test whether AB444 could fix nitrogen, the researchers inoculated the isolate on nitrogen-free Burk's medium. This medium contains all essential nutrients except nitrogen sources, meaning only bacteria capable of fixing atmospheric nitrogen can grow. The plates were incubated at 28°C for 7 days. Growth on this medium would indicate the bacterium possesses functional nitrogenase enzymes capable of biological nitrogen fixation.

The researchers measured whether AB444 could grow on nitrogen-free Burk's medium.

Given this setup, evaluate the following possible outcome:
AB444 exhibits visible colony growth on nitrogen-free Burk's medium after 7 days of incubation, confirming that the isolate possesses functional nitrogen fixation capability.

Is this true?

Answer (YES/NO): NO